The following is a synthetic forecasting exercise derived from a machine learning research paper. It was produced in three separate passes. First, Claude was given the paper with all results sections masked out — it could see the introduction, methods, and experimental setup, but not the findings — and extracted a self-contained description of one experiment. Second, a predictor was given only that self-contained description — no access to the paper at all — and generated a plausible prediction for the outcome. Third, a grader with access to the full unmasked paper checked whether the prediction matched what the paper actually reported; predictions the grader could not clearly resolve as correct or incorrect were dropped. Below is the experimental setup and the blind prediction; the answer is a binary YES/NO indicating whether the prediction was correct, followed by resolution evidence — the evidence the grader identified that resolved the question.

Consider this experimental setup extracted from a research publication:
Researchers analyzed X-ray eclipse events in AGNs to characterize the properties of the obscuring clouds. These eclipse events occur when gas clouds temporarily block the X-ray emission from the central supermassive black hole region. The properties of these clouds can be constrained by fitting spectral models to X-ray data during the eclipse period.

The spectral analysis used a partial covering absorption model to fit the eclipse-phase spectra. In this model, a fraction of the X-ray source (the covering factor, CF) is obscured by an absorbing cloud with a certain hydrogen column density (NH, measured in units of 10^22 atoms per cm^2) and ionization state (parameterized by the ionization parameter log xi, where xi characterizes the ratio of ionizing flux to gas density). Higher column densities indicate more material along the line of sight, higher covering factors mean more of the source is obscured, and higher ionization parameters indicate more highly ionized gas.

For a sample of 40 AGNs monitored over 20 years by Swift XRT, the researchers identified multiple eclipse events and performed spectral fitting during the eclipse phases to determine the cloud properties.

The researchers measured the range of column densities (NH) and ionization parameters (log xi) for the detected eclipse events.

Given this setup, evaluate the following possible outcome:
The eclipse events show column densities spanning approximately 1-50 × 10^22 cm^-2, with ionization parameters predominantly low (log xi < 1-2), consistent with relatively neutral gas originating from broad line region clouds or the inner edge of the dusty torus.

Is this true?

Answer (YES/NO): NO